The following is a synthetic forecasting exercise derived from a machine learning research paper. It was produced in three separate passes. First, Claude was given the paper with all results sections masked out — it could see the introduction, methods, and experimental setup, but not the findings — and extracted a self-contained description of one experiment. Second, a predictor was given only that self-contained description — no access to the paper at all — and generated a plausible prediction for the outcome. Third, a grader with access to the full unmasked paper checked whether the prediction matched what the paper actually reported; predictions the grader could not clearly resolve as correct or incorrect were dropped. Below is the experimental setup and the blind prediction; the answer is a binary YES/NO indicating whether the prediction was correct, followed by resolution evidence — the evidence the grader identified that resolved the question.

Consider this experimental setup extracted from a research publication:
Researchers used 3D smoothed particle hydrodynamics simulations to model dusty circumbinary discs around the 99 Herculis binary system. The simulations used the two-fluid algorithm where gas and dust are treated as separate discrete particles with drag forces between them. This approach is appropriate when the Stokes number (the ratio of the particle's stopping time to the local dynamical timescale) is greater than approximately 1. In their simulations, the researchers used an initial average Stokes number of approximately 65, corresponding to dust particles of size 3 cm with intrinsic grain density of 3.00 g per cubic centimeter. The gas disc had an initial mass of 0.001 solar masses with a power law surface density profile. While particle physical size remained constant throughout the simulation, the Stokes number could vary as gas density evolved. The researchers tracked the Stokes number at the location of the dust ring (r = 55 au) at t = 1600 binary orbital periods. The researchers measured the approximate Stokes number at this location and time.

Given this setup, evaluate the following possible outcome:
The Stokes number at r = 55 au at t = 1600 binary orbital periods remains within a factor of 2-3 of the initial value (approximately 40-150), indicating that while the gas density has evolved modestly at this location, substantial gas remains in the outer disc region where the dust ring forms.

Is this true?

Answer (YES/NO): NO